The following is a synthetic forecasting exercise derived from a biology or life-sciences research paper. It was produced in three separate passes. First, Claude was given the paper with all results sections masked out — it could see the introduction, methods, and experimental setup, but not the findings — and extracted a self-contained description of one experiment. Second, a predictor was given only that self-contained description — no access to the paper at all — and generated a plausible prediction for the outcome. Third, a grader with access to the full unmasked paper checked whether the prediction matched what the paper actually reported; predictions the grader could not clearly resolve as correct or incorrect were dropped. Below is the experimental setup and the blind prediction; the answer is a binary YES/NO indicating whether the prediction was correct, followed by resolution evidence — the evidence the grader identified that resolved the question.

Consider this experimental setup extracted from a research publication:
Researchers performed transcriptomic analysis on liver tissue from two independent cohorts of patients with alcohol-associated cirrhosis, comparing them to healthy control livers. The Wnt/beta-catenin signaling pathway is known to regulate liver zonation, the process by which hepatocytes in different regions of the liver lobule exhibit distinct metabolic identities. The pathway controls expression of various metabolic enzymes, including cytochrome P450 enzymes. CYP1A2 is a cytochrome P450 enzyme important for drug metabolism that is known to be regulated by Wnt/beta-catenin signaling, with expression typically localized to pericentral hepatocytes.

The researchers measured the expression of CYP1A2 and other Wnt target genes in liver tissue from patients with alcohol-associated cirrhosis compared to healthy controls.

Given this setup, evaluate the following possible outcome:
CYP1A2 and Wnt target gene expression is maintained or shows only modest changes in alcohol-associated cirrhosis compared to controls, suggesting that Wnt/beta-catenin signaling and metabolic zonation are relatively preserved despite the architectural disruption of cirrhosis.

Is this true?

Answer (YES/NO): NO